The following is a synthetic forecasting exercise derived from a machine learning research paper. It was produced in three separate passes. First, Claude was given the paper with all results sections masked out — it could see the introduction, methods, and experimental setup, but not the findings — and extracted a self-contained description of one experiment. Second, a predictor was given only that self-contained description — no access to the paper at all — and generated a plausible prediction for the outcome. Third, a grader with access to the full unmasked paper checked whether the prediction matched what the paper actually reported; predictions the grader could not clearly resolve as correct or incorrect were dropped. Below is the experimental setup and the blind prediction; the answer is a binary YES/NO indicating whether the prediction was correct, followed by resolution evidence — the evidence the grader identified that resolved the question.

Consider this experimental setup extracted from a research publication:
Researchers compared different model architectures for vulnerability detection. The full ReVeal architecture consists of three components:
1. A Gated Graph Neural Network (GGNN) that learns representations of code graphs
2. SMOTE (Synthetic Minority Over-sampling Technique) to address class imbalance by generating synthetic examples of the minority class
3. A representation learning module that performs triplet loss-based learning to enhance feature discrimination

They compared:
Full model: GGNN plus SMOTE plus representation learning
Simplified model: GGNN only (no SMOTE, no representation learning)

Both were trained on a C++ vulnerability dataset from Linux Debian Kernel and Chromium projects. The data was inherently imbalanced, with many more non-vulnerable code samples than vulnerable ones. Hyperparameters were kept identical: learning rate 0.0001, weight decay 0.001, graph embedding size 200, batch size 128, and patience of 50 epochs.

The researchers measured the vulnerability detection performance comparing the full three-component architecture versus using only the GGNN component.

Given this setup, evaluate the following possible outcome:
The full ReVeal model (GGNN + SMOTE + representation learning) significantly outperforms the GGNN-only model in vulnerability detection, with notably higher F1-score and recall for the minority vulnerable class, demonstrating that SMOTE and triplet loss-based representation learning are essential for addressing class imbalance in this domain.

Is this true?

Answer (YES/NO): NO